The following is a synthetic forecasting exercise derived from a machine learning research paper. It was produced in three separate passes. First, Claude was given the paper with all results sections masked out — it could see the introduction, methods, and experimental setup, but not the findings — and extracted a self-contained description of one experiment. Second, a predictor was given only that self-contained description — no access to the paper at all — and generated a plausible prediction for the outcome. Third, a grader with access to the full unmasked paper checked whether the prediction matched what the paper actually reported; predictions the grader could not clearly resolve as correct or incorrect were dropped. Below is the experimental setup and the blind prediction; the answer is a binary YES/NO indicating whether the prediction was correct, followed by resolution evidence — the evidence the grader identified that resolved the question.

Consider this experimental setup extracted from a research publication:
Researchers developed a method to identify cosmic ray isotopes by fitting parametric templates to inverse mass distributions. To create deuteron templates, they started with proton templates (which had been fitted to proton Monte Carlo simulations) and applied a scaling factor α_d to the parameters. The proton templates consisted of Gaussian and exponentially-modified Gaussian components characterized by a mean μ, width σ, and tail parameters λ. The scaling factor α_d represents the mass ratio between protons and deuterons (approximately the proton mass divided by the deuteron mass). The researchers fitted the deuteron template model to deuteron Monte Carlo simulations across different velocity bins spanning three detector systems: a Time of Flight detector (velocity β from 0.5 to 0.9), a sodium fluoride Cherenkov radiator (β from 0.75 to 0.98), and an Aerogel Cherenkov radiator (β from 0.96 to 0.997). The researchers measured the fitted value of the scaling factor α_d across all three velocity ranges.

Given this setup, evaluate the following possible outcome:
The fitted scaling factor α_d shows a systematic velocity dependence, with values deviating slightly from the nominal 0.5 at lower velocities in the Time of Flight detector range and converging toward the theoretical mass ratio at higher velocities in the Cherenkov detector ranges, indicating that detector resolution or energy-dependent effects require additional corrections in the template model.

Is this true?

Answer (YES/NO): NO